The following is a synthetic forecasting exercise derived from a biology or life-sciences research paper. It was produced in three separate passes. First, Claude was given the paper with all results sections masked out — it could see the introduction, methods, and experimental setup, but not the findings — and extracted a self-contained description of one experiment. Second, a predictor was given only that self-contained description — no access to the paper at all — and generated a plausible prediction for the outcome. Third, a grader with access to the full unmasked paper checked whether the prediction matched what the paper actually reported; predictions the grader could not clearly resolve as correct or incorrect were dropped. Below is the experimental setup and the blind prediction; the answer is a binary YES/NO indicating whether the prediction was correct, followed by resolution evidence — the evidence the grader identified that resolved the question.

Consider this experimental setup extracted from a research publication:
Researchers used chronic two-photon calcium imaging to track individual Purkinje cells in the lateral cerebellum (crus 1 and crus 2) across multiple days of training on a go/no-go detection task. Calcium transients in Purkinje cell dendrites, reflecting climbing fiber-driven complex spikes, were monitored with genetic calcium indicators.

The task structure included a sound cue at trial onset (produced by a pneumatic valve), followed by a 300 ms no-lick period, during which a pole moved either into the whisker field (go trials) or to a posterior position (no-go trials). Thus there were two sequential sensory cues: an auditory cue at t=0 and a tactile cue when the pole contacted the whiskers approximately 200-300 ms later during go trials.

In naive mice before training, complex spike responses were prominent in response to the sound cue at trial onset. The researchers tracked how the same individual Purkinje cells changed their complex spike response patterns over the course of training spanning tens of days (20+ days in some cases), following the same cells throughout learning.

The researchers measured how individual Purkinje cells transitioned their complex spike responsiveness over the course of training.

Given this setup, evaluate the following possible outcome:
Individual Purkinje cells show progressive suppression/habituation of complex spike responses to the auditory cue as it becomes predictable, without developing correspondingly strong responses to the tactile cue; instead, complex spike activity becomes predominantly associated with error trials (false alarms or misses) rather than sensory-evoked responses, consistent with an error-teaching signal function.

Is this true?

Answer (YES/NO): NO